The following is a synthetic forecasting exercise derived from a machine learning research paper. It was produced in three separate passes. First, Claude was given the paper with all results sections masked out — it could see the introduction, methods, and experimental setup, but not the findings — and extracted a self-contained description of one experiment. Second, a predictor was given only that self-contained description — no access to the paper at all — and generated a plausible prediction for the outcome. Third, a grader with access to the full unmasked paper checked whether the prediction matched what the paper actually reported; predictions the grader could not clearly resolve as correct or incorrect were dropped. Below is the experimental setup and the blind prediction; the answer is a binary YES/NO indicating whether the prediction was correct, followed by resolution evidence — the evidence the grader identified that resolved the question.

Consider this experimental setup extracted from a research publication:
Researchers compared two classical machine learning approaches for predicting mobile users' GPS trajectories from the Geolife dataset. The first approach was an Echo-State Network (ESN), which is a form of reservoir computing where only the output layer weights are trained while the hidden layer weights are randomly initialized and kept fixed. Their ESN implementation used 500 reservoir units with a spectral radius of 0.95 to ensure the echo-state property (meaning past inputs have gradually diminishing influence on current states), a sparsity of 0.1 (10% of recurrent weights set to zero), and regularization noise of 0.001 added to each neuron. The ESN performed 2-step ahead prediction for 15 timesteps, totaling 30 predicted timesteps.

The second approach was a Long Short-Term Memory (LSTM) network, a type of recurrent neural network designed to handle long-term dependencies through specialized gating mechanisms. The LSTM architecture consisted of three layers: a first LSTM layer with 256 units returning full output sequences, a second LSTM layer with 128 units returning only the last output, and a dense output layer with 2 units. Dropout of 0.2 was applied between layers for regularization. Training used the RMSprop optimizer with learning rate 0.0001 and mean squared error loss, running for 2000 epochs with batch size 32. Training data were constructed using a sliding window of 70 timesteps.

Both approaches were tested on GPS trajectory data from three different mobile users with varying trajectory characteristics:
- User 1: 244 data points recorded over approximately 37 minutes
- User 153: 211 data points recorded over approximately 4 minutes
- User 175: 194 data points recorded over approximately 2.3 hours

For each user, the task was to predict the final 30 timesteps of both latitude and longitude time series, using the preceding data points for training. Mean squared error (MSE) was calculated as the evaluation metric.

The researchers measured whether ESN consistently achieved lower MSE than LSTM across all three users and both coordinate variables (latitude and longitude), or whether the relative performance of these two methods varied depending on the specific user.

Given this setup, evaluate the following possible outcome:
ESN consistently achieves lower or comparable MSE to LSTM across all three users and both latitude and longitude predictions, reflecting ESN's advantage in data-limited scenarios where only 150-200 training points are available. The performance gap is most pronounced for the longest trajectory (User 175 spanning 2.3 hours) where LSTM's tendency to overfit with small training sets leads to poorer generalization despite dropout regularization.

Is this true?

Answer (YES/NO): NO